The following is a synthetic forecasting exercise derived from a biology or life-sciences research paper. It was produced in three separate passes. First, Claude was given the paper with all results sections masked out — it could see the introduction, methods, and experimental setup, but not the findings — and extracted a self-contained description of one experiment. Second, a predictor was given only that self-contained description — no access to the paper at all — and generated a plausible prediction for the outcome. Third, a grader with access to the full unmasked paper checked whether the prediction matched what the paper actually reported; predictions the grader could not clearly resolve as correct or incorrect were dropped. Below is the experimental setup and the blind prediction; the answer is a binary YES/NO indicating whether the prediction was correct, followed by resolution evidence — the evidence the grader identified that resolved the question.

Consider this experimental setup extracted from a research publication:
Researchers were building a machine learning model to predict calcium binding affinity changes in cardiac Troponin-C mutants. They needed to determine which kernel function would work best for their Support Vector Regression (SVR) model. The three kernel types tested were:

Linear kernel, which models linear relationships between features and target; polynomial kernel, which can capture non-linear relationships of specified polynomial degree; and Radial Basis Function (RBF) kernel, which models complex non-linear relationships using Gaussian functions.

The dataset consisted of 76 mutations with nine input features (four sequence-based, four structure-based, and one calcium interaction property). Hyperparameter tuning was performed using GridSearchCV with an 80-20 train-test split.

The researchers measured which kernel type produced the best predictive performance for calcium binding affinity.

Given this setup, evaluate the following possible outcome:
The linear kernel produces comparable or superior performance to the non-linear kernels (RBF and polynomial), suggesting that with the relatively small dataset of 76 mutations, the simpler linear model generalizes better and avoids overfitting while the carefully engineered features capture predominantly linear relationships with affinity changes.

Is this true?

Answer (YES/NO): NO